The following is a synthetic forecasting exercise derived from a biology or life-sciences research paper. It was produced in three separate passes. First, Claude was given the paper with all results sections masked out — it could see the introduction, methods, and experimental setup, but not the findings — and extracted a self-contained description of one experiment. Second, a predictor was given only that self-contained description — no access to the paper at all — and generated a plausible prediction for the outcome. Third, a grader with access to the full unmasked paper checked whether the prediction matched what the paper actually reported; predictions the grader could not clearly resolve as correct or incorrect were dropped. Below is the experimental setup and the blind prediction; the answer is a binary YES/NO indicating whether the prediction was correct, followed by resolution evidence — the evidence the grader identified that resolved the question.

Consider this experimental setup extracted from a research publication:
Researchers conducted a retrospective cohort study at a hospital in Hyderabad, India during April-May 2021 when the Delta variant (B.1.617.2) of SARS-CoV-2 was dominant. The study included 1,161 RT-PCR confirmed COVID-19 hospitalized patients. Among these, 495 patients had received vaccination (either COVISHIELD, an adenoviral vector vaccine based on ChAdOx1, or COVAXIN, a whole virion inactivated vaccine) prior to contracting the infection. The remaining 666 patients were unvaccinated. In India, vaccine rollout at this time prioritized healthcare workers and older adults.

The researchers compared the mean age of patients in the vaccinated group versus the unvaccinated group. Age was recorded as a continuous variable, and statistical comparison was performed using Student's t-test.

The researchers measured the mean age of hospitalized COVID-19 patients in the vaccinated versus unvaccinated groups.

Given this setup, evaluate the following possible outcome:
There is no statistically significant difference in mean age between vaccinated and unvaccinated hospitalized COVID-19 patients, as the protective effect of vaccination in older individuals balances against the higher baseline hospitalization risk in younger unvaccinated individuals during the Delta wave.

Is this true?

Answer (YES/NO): NO